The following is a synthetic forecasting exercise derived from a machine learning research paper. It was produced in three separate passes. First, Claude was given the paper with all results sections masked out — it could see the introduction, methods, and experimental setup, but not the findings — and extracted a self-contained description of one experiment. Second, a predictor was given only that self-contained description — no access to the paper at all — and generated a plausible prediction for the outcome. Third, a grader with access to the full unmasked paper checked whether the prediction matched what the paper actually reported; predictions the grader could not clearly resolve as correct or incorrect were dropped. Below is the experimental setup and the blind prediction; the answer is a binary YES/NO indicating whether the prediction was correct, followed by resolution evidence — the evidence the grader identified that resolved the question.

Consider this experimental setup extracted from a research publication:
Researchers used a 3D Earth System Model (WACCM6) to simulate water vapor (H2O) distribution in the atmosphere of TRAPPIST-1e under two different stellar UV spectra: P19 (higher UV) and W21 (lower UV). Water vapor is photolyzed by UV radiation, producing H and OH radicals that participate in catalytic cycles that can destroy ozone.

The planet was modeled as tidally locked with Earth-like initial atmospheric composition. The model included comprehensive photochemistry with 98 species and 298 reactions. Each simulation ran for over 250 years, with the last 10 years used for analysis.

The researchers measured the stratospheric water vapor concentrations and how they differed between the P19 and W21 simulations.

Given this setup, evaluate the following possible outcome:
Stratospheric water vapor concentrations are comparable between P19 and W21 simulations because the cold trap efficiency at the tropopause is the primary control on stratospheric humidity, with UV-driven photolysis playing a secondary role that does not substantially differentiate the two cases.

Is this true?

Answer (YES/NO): NO